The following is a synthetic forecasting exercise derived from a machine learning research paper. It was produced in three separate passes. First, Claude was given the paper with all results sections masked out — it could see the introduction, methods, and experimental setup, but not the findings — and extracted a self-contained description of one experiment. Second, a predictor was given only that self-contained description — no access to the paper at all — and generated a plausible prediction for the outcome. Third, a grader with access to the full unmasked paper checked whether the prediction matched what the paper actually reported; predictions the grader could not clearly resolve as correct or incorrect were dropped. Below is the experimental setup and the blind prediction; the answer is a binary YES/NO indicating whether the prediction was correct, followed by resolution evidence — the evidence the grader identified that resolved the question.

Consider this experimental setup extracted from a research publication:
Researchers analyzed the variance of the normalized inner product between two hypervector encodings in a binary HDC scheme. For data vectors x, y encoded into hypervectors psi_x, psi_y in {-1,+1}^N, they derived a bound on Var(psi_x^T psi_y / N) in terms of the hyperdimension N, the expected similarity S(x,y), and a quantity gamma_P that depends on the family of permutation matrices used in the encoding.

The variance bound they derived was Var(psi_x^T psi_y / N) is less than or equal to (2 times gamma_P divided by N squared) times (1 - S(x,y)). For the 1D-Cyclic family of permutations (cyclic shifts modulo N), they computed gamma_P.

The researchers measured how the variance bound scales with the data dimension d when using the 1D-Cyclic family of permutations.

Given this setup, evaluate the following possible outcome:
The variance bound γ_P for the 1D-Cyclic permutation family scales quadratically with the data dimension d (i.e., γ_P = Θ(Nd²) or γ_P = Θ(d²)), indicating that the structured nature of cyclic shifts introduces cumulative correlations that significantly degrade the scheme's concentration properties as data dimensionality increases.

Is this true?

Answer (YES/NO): NO